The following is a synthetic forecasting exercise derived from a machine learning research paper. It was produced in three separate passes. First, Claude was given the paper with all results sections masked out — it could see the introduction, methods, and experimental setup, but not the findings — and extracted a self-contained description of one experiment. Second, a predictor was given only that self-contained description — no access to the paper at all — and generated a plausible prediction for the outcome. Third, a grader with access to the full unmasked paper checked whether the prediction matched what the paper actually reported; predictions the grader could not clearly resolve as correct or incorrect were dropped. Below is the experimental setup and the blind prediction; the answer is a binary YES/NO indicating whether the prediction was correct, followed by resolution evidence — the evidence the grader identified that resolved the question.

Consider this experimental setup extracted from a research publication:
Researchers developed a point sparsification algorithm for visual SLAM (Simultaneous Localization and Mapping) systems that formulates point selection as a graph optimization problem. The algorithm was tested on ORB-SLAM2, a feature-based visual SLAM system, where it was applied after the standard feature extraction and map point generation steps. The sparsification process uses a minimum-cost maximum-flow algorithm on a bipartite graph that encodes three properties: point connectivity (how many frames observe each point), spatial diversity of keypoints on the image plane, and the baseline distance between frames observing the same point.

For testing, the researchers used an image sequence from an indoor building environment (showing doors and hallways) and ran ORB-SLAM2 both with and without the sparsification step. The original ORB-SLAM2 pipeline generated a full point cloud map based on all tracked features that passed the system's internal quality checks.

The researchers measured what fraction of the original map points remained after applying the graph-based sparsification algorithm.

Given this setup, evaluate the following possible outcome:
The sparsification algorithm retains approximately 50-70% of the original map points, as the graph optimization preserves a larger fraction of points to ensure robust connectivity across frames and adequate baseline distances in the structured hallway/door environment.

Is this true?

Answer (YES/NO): NO